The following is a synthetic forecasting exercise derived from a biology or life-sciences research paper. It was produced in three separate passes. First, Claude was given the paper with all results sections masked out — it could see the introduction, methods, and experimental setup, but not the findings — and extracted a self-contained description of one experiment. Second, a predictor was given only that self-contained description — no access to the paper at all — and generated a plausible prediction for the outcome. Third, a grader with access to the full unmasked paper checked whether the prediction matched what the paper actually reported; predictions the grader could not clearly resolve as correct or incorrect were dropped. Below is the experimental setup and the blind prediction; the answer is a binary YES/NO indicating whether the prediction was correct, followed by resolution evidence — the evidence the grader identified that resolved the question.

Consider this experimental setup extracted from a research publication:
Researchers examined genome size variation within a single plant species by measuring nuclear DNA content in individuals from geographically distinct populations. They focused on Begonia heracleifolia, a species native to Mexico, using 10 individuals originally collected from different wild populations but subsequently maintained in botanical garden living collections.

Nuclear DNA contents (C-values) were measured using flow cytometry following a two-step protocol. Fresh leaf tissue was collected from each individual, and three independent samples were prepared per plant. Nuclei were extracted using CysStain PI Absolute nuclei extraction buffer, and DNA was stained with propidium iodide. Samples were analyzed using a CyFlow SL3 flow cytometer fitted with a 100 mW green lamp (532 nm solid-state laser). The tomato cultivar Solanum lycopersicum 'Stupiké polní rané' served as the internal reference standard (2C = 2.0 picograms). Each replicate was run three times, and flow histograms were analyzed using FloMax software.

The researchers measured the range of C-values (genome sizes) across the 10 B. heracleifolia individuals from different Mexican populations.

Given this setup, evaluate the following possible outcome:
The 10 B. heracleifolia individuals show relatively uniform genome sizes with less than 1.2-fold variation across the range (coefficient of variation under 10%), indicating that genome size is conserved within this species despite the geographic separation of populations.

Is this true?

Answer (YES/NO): NO